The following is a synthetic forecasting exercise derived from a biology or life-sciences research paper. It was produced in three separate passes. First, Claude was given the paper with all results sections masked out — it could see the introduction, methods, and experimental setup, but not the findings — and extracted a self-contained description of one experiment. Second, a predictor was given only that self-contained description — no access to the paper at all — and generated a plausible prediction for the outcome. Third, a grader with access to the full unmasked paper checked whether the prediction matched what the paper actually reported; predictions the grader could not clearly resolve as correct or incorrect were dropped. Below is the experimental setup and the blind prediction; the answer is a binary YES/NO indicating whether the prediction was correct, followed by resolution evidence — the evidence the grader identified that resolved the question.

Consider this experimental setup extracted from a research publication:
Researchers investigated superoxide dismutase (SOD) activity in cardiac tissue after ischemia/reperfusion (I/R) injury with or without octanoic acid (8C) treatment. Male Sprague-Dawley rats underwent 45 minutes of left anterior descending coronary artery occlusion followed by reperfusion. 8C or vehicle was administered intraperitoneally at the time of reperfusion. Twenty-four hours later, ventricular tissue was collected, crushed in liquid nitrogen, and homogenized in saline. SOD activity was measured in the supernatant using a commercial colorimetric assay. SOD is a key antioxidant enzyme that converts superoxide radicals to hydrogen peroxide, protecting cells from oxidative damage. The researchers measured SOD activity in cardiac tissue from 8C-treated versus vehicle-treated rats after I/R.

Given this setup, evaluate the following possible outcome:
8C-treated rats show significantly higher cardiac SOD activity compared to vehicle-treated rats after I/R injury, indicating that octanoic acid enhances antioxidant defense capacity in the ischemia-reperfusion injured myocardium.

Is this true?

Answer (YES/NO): YES